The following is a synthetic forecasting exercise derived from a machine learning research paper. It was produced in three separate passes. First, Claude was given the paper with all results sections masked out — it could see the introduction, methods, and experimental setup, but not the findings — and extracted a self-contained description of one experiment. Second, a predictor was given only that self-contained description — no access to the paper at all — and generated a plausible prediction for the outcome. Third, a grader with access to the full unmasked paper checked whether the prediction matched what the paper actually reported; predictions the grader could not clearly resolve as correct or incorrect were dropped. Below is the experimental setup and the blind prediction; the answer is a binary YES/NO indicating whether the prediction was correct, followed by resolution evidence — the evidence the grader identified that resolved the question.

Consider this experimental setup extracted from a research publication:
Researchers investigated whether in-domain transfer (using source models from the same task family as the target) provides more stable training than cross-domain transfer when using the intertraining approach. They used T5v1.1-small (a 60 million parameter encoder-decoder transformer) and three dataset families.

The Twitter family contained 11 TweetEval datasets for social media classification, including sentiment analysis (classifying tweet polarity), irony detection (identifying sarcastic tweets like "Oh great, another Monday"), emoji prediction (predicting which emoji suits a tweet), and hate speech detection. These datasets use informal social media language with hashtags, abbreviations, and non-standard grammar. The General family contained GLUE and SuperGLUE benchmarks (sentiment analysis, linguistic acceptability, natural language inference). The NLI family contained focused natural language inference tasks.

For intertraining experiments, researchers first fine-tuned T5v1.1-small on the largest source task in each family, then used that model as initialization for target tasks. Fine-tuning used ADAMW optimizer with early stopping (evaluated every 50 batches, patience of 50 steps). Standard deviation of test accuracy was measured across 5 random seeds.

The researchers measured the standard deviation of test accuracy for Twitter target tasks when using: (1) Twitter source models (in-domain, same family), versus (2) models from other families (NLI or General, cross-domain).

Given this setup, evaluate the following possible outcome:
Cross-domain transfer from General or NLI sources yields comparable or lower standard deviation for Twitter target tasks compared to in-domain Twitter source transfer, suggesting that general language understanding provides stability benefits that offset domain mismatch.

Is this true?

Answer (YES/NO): YES